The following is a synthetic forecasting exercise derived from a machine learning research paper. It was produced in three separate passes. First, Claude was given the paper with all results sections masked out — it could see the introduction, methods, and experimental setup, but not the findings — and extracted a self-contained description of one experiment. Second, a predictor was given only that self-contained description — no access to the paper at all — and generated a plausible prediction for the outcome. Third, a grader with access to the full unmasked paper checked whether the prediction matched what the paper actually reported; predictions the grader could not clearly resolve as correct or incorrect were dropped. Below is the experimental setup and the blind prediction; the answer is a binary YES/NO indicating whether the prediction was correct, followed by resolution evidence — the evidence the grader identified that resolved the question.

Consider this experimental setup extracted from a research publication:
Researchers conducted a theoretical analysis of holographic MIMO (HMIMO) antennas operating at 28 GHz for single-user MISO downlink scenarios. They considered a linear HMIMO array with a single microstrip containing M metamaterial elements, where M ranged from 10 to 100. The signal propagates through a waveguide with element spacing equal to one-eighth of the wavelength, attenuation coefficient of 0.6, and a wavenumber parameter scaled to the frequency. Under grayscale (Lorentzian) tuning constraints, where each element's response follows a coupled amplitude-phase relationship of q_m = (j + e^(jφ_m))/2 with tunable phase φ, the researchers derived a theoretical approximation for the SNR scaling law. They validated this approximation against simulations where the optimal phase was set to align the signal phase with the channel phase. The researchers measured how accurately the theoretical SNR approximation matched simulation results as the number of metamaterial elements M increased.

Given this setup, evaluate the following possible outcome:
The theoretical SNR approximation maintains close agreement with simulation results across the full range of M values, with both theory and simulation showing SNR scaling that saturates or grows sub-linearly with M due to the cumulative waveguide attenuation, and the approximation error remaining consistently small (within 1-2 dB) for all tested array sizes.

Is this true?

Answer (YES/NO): NO